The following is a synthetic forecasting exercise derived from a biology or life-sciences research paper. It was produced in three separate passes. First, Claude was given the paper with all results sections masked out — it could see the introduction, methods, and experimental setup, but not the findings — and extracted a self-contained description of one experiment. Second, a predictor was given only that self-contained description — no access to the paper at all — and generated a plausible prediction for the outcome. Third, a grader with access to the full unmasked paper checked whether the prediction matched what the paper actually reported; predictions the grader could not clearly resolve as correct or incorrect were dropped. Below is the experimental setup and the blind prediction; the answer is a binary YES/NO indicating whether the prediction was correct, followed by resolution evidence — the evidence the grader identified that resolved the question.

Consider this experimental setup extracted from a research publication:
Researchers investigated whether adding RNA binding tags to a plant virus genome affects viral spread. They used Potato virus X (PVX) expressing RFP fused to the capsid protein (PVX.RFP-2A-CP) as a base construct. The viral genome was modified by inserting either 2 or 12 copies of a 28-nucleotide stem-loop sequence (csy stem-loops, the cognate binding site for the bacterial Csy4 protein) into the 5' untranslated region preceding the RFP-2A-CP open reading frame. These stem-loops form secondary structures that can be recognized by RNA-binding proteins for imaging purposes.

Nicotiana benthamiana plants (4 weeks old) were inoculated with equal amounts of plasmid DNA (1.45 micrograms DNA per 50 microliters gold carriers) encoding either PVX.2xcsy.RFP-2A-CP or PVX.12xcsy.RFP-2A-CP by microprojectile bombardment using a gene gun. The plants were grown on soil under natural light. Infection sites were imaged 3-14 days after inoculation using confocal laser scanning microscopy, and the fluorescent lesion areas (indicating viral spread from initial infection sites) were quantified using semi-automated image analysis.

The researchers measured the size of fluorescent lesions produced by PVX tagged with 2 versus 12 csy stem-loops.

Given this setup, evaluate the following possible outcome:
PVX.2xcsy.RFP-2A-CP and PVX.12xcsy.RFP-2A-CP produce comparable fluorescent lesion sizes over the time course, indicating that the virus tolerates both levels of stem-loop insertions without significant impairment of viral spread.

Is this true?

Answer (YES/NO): NO